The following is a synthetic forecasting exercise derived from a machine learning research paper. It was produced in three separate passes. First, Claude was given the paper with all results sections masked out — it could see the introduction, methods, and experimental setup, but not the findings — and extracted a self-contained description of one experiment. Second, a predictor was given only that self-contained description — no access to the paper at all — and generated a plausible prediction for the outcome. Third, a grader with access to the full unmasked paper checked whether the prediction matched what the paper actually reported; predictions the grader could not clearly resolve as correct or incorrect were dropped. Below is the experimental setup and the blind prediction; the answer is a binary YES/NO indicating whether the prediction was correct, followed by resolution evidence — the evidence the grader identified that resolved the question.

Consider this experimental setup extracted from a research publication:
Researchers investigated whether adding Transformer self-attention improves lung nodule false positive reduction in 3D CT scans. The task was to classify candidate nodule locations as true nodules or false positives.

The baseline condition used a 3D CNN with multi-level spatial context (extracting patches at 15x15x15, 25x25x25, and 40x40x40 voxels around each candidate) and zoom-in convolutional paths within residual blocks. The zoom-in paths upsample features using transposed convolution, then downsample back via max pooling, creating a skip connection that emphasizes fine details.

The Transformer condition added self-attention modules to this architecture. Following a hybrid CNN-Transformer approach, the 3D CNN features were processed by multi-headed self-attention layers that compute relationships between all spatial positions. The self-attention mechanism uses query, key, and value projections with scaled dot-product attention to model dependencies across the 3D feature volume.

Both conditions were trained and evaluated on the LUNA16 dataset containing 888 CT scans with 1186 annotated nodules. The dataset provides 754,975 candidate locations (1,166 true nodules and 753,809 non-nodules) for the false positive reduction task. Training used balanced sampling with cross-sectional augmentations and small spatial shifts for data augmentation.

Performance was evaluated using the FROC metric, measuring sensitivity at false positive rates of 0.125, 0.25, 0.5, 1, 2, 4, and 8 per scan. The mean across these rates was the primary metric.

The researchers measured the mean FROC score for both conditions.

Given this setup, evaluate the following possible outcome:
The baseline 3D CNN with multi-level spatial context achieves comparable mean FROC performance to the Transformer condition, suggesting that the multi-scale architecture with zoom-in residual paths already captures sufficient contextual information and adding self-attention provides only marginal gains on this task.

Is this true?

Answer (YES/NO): NO